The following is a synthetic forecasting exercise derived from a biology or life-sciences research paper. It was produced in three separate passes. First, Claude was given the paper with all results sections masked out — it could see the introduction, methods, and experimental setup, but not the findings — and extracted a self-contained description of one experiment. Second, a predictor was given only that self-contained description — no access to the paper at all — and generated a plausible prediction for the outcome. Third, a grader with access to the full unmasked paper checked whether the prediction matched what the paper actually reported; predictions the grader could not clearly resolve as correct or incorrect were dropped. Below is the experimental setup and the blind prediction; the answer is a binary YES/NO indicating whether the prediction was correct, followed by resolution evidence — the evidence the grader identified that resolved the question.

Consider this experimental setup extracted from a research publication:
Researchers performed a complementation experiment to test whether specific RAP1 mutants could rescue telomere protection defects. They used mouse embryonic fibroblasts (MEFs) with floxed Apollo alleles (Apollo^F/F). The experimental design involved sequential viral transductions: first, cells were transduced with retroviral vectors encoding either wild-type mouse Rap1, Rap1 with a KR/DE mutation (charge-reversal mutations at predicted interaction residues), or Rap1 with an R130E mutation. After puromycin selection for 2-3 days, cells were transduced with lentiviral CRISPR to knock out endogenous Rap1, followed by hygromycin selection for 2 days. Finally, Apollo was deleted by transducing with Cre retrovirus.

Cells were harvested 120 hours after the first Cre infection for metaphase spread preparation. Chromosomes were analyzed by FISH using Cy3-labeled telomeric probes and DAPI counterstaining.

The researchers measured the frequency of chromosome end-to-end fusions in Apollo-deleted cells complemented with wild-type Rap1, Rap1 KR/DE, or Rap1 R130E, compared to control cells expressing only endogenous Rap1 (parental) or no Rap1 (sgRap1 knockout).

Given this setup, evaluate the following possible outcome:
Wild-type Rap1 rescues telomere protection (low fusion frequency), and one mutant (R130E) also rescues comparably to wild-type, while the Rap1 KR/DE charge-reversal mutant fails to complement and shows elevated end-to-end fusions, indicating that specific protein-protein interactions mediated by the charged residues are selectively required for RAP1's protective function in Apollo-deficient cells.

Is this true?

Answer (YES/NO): NO